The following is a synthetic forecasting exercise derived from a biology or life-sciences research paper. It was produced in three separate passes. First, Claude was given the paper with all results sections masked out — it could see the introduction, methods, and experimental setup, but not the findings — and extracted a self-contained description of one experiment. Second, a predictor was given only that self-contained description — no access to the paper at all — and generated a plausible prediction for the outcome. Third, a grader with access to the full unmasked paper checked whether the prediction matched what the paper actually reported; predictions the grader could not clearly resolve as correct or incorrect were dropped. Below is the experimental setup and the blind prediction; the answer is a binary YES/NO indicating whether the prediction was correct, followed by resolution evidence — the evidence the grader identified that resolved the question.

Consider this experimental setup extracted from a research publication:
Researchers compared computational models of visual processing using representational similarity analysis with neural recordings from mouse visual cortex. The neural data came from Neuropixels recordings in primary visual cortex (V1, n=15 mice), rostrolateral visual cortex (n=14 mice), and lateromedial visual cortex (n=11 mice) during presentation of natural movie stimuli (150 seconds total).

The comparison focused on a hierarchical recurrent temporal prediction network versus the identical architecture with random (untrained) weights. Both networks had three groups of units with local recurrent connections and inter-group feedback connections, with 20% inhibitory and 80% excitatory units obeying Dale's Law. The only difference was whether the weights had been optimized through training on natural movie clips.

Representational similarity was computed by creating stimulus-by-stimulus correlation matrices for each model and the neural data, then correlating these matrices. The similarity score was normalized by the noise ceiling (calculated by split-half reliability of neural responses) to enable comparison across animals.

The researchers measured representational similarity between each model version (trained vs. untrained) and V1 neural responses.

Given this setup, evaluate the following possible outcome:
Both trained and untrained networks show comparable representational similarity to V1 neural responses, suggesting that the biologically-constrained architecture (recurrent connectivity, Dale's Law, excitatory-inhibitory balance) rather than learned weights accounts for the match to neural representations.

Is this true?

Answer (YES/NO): NO